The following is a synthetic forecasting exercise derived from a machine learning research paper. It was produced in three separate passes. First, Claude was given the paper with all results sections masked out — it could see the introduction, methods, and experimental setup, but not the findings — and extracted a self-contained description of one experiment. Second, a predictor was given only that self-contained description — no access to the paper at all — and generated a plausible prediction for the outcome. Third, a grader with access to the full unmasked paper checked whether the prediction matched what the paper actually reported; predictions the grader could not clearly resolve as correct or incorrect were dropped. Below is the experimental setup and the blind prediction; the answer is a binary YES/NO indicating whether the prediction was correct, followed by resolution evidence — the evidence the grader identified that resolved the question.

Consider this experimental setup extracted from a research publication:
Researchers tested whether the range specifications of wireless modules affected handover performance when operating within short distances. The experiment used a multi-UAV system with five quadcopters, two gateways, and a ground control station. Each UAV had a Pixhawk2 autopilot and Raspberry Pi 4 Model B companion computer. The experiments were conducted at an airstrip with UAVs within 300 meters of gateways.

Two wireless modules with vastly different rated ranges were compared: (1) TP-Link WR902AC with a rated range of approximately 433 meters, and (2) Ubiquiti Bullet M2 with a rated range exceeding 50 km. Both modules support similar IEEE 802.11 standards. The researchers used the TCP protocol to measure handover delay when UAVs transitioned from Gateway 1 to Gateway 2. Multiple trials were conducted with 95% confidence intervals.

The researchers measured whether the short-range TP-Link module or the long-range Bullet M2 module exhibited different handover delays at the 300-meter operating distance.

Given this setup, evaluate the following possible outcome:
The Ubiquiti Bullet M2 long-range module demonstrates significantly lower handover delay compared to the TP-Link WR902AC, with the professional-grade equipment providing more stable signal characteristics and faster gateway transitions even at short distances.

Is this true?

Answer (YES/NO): NO